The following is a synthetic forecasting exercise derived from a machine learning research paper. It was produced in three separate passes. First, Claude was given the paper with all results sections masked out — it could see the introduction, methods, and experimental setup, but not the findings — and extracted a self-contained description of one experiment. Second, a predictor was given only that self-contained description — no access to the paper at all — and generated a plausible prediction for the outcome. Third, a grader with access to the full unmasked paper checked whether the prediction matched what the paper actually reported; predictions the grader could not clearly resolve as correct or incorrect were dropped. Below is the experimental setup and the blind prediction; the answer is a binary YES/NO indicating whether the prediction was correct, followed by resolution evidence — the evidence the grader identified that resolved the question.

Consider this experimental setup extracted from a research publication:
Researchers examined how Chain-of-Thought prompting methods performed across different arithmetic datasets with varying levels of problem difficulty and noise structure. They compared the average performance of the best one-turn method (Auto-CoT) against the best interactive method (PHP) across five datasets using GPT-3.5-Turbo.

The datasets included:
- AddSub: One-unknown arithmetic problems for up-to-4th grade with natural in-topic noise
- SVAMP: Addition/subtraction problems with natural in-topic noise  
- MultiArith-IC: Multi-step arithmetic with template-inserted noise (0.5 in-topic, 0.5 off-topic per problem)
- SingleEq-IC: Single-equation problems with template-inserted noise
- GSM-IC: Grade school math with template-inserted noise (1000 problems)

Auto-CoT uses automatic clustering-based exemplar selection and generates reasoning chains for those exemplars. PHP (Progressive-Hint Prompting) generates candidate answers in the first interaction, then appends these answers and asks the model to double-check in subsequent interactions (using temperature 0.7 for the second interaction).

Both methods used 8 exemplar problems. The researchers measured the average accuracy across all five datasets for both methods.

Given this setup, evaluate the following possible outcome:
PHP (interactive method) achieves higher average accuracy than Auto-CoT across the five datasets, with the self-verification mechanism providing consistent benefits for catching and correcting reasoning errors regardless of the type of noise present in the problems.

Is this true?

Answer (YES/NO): NO